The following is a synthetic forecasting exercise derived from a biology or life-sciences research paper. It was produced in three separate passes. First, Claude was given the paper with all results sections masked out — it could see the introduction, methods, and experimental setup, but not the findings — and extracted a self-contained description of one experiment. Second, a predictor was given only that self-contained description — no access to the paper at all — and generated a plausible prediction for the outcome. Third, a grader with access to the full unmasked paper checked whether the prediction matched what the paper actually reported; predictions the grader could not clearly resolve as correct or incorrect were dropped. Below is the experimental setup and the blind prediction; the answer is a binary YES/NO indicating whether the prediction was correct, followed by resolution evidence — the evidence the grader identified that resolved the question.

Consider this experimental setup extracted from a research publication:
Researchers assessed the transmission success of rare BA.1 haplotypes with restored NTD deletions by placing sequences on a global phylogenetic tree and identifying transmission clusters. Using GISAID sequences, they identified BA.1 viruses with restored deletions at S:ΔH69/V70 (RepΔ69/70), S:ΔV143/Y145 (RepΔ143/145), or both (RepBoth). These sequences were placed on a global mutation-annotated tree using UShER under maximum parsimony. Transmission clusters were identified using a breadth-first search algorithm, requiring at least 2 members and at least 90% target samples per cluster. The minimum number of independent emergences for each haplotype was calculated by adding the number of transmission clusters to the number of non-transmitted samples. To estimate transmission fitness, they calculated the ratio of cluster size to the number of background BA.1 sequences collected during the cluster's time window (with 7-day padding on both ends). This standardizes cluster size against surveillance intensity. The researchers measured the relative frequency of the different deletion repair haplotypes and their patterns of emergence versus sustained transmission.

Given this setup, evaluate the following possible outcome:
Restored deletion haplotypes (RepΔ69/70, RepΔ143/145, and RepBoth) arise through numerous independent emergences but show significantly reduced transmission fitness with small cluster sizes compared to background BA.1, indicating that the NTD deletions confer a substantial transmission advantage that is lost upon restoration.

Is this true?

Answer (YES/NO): NO